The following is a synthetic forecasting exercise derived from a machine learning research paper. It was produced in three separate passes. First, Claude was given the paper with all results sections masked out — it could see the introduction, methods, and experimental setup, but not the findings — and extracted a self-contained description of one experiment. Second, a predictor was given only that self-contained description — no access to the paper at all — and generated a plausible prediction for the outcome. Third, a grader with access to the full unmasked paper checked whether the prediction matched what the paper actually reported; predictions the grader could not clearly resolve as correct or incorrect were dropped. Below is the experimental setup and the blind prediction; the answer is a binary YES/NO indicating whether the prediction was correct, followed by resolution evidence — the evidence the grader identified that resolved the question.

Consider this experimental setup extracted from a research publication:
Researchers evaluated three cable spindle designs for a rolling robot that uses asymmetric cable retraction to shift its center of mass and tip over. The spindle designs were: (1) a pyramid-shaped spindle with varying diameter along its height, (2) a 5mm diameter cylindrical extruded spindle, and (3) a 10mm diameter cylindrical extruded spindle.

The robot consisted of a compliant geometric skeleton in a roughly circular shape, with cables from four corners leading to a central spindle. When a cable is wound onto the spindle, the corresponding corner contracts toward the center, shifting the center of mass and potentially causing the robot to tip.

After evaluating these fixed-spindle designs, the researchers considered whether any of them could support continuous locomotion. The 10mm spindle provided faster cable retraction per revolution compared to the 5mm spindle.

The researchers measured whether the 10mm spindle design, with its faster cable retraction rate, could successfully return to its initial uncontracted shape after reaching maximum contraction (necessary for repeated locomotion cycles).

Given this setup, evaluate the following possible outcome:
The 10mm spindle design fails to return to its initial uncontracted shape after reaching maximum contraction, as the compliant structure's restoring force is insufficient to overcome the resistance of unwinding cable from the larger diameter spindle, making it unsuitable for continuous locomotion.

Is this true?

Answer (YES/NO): YES